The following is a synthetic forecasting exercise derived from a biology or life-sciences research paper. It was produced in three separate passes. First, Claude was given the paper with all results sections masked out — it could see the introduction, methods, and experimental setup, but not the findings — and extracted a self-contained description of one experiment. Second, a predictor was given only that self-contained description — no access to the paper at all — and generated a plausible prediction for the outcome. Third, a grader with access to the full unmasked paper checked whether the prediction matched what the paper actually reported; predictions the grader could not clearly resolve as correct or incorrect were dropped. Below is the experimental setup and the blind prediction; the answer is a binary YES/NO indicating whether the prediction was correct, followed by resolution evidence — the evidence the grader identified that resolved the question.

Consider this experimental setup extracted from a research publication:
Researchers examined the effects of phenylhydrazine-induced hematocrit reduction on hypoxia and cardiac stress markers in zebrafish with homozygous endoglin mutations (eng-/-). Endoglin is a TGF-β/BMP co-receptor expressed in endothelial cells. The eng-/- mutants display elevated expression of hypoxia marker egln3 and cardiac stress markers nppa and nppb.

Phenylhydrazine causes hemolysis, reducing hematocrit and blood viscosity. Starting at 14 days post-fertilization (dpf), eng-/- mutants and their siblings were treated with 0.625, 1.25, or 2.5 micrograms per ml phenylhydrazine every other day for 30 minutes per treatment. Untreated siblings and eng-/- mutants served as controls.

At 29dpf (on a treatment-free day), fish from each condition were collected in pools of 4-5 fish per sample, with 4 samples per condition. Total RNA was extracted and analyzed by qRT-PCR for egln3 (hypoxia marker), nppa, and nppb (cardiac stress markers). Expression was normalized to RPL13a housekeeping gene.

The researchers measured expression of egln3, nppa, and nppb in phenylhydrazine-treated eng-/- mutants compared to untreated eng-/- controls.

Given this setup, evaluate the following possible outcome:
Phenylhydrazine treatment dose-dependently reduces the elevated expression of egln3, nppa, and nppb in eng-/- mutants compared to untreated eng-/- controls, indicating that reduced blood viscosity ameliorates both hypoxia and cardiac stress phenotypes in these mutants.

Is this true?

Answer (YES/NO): NO